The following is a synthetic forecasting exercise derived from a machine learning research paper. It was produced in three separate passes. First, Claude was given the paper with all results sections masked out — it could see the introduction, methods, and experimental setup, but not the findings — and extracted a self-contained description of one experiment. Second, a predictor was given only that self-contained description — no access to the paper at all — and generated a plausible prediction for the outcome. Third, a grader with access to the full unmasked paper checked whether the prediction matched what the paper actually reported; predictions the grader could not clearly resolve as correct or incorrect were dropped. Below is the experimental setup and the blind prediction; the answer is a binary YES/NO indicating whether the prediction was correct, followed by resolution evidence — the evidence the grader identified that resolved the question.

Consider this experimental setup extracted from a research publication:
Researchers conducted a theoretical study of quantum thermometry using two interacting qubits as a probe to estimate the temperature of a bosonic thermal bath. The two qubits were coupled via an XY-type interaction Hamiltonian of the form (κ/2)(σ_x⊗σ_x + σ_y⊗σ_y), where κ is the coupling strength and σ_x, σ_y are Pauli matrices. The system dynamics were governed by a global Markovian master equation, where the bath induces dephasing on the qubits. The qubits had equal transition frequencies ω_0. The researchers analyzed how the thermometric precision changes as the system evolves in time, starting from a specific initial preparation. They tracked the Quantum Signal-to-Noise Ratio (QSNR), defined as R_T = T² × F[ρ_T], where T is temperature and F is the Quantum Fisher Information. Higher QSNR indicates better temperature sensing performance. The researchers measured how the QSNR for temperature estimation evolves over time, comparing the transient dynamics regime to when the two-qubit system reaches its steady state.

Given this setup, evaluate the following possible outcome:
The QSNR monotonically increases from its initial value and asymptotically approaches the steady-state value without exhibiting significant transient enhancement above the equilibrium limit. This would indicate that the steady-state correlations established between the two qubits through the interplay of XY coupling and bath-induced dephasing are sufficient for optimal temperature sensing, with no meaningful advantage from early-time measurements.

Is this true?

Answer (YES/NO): NO